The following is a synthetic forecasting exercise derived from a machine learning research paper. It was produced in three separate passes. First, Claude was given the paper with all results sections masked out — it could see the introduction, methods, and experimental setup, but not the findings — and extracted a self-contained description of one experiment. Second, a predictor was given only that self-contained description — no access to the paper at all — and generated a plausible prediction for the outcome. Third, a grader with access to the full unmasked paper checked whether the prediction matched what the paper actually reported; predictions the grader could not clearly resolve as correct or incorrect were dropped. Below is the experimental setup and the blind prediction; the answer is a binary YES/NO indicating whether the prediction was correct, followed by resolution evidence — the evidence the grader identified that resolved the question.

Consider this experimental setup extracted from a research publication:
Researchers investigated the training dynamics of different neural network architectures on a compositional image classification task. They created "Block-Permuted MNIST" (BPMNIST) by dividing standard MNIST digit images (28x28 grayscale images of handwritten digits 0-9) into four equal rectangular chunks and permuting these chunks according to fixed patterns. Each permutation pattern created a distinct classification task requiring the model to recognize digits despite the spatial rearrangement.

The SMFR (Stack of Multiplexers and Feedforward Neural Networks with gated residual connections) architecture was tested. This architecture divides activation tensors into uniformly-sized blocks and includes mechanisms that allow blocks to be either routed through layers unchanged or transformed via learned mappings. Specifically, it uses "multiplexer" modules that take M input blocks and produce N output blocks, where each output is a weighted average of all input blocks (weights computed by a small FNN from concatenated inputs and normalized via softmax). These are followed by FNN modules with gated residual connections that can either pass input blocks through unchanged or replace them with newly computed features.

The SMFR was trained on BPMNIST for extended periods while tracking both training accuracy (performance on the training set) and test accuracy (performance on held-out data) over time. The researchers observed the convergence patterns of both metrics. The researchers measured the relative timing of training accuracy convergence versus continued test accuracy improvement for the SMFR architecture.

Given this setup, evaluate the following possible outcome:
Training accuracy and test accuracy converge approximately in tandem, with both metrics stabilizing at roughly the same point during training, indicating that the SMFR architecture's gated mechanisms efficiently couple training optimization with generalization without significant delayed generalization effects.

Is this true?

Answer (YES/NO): NO